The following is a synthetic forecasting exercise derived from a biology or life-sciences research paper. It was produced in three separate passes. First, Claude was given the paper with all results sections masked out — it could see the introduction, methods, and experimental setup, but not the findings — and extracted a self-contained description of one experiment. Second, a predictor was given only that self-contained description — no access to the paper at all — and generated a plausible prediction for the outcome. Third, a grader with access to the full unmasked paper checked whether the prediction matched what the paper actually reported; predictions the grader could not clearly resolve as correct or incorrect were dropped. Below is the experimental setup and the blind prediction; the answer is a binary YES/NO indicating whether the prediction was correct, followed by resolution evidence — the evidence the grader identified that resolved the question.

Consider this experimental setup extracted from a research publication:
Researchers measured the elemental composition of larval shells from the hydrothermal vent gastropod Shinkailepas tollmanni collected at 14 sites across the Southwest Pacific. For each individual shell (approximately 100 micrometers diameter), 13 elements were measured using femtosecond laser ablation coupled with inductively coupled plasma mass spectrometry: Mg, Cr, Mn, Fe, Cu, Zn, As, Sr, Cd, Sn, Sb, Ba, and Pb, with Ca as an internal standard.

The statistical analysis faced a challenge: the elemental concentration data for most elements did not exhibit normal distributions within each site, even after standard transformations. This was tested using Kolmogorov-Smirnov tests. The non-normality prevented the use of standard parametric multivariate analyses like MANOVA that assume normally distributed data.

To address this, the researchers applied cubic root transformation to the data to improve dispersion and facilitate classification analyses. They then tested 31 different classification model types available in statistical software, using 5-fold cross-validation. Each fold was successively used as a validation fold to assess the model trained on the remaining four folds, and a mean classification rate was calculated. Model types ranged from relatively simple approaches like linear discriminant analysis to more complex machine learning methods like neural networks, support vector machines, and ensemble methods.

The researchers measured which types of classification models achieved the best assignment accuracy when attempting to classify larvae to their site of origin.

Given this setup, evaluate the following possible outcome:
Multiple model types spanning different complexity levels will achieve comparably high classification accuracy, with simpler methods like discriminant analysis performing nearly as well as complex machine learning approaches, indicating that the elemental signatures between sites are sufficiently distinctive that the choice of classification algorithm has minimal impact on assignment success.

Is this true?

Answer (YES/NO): NO